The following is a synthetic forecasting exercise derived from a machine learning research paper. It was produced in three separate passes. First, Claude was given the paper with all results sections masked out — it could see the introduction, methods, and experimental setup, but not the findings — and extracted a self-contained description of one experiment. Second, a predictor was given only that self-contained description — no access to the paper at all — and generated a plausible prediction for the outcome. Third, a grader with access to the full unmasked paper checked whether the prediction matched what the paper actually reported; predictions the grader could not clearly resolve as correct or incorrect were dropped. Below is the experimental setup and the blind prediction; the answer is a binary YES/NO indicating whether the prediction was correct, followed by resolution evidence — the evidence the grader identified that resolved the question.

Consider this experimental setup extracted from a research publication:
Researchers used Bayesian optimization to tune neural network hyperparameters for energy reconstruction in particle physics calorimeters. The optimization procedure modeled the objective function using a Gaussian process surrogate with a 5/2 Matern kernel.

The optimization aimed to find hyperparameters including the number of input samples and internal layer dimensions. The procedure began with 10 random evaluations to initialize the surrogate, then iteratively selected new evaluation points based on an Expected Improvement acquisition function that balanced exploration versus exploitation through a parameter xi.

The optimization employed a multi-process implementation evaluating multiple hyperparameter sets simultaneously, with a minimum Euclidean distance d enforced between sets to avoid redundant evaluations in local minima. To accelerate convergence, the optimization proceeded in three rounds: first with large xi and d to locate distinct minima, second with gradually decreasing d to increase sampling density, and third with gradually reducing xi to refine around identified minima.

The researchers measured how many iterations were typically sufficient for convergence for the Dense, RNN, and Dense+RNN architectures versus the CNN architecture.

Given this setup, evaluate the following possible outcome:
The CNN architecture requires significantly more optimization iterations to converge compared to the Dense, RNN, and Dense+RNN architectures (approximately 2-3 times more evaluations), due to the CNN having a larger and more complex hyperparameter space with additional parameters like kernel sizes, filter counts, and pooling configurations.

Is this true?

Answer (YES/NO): YES